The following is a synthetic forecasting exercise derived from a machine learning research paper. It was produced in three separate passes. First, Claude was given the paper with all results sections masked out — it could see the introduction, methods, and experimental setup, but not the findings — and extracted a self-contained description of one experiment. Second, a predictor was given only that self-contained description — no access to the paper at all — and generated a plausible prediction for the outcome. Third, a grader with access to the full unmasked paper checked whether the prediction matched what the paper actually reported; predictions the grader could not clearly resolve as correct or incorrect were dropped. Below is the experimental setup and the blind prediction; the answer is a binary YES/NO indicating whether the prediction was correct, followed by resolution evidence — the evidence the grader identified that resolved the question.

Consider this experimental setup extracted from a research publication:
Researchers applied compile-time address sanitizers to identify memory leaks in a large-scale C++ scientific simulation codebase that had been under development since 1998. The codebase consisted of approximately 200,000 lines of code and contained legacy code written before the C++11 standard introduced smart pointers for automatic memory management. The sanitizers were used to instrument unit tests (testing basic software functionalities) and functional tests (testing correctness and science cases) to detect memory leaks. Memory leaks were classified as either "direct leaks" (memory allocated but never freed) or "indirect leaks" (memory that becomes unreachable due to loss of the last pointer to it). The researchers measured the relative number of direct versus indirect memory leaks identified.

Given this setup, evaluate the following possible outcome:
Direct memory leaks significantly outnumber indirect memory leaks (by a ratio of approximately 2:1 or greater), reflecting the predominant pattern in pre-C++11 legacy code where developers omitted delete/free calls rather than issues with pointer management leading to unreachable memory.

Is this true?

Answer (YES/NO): YES